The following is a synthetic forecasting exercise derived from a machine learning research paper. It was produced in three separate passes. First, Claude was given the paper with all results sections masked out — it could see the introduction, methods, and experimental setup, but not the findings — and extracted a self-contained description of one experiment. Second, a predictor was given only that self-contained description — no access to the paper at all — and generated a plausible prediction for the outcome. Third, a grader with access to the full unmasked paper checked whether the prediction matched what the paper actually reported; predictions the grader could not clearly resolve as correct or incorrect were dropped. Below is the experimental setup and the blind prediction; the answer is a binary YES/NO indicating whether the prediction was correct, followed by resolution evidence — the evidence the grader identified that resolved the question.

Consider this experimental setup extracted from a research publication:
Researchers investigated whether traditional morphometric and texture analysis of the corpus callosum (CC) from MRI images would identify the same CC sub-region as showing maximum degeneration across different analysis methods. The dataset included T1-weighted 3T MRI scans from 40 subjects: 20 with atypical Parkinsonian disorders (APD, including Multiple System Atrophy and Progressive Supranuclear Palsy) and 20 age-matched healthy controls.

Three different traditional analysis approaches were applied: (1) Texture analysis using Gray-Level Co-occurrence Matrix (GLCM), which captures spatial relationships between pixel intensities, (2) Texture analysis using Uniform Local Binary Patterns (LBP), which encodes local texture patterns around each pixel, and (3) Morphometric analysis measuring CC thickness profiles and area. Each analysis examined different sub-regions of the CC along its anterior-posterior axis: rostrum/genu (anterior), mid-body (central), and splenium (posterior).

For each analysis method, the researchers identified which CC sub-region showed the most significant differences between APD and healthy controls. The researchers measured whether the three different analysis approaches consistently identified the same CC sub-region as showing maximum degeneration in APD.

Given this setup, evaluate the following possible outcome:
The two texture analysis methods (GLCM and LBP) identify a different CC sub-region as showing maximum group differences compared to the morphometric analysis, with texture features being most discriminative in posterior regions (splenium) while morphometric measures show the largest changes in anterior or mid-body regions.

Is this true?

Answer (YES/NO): NO